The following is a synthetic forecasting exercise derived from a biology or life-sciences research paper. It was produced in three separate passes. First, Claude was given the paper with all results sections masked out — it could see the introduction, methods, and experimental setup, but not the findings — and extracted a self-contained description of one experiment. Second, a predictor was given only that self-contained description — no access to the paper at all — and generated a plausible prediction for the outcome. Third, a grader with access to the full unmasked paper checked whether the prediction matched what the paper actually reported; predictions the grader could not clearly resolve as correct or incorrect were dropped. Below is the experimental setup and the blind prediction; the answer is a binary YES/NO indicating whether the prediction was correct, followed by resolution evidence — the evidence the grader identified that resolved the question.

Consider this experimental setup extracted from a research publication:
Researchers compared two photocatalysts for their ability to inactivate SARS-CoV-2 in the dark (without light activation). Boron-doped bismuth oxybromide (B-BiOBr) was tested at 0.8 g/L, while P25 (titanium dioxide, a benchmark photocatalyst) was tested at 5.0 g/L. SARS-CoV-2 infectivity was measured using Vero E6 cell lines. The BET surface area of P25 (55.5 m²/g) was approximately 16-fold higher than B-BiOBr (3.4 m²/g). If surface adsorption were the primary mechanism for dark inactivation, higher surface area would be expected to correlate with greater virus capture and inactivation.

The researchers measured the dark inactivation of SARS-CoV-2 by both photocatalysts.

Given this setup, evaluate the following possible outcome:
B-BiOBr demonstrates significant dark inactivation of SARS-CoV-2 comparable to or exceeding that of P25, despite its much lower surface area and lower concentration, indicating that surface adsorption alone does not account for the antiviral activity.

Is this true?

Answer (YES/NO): YES